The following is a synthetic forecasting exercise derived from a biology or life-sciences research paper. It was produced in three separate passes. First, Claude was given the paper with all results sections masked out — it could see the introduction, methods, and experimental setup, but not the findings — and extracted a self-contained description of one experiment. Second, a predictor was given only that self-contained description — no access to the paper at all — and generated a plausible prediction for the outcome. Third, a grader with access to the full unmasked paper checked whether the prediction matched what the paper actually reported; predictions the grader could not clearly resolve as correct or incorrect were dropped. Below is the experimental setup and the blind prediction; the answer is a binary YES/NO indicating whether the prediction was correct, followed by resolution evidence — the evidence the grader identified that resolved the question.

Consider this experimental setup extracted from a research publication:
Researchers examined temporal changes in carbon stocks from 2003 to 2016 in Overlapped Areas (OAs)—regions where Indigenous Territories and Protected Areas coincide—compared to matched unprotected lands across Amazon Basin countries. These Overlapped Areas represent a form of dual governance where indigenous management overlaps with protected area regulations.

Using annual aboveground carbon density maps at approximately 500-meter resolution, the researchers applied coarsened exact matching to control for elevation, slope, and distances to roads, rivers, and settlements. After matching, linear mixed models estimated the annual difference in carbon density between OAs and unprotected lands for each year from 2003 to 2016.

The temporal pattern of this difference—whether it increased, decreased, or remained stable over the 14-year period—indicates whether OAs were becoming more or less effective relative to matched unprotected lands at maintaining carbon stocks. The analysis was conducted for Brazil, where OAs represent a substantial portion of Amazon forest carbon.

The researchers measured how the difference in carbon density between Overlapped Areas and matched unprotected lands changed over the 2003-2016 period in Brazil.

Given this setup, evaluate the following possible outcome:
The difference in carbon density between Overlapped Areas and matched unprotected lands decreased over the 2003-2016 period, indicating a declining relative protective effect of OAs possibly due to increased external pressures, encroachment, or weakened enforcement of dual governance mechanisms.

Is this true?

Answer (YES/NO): NO